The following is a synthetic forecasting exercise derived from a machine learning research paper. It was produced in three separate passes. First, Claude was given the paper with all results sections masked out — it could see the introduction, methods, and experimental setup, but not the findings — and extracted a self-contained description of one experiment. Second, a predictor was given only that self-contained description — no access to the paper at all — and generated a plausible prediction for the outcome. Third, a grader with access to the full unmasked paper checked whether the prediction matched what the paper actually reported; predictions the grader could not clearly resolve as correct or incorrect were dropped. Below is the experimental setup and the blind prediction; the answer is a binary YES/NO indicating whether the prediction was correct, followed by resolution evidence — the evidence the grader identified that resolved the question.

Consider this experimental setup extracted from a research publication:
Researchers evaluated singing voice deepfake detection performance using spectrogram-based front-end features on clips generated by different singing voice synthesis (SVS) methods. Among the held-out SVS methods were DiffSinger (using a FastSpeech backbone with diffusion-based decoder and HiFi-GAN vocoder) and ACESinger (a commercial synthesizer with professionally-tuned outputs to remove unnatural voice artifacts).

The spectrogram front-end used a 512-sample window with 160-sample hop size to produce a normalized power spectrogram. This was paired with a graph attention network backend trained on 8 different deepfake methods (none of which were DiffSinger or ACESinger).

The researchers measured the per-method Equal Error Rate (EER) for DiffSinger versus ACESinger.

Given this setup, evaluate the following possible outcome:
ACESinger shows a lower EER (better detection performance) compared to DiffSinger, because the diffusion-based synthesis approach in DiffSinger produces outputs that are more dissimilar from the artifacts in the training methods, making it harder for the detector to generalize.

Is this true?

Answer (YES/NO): YES